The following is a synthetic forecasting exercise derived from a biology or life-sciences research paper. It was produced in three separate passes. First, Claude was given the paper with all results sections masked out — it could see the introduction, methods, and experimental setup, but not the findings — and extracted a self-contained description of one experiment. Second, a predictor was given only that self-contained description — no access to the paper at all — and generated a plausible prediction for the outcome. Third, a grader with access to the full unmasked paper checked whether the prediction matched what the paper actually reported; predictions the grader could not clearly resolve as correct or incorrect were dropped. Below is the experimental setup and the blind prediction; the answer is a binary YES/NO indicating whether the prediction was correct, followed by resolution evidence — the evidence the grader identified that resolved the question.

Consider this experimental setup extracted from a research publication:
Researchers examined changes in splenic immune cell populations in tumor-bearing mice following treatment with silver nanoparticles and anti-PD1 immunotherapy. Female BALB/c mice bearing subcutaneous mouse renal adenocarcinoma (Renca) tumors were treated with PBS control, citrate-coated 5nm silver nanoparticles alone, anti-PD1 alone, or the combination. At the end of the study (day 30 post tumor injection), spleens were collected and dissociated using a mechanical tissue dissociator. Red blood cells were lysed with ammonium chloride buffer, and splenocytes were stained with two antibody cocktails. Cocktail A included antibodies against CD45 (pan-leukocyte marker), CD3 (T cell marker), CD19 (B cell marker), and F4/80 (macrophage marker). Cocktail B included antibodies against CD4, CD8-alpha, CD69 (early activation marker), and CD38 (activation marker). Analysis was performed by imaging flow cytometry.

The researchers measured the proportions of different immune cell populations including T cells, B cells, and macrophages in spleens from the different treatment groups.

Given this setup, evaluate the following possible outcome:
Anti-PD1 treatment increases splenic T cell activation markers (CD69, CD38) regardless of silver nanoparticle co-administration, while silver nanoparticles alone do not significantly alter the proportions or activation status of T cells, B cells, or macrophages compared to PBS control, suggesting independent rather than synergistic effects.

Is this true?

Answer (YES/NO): NO